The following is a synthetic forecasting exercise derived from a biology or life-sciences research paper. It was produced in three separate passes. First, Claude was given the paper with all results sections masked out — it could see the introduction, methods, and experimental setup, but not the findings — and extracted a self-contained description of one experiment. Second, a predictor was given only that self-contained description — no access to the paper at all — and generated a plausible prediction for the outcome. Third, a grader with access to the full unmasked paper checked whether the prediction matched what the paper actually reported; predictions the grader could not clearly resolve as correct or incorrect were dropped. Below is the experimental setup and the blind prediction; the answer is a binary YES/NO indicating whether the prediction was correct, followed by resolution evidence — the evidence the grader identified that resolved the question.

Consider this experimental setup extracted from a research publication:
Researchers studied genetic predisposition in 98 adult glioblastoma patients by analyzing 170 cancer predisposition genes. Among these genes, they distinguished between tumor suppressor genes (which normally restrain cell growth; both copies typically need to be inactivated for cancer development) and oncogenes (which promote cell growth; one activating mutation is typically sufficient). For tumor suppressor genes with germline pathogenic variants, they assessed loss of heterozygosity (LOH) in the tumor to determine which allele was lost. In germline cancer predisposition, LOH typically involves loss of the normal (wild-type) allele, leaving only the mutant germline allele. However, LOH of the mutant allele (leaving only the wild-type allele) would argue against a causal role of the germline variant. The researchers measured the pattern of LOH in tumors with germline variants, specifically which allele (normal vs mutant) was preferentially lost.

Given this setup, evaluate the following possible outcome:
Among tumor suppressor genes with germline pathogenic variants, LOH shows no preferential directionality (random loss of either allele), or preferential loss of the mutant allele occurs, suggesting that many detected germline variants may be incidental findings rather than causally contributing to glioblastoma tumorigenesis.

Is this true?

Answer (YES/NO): NO